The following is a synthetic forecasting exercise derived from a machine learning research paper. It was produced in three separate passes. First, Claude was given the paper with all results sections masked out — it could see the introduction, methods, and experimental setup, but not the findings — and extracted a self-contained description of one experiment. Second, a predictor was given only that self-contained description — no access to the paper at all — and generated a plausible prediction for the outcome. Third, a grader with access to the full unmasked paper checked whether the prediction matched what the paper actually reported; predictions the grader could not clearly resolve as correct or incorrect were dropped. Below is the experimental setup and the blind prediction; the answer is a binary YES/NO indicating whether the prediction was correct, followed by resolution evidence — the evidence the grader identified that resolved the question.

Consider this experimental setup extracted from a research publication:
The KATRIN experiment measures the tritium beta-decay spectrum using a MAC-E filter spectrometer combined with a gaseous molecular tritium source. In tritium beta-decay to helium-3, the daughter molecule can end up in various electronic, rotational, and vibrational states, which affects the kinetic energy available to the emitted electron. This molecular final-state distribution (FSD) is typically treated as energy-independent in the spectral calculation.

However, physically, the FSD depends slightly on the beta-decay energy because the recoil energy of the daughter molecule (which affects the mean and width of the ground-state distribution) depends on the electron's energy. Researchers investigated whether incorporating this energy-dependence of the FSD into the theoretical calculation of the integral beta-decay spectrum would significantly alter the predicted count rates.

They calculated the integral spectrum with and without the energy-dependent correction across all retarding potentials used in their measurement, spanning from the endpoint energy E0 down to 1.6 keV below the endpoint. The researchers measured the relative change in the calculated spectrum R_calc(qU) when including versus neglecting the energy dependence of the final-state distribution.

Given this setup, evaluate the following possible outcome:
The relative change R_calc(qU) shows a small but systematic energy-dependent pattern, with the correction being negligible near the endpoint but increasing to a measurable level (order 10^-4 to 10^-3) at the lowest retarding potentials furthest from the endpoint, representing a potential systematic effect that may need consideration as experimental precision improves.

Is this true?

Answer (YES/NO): NO